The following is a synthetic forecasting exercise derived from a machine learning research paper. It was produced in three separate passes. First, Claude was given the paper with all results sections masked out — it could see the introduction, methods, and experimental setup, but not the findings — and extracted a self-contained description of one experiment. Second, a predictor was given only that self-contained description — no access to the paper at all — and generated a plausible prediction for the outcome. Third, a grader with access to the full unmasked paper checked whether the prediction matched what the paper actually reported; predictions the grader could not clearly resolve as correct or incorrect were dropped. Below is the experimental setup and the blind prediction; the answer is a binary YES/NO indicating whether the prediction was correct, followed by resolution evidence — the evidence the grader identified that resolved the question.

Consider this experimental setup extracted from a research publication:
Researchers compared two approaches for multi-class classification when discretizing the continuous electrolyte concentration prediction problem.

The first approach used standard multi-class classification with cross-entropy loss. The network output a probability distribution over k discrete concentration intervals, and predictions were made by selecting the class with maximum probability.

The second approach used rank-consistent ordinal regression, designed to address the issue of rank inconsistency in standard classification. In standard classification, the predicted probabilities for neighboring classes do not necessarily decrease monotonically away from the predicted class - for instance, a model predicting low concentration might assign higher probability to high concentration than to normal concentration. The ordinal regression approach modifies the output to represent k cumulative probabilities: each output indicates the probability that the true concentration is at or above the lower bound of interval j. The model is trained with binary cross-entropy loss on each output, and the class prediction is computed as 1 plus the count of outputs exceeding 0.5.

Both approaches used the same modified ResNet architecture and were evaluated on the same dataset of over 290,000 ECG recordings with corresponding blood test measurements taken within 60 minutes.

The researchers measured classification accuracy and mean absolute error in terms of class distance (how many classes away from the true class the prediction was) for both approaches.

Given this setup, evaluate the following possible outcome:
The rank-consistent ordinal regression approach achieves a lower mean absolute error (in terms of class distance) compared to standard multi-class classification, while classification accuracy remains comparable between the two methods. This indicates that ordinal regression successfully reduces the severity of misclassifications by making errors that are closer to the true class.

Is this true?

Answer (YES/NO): NO